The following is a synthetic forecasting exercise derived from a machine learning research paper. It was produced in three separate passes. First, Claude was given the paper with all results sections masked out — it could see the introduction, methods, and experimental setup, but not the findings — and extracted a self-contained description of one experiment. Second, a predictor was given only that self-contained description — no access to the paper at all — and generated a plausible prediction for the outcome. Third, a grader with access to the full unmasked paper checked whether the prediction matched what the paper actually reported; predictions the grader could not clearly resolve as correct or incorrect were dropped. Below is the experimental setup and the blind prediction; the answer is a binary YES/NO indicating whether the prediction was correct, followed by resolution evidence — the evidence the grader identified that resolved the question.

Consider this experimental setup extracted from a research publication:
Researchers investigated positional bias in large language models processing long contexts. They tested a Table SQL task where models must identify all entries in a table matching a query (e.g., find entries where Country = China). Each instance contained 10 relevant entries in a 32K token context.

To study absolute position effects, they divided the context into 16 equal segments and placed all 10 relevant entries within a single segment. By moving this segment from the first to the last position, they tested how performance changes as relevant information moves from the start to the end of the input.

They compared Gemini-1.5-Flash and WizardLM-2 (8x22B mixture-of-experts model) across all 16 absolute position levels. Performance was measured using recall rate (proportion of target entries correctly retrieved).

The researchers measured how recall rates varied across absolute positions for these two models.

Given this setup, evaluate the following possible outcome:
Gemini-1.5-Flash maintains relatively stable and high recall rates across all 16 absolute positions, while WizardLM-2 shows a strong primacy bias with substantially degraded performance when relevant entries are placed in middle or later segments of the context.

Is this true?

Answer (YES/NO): NO